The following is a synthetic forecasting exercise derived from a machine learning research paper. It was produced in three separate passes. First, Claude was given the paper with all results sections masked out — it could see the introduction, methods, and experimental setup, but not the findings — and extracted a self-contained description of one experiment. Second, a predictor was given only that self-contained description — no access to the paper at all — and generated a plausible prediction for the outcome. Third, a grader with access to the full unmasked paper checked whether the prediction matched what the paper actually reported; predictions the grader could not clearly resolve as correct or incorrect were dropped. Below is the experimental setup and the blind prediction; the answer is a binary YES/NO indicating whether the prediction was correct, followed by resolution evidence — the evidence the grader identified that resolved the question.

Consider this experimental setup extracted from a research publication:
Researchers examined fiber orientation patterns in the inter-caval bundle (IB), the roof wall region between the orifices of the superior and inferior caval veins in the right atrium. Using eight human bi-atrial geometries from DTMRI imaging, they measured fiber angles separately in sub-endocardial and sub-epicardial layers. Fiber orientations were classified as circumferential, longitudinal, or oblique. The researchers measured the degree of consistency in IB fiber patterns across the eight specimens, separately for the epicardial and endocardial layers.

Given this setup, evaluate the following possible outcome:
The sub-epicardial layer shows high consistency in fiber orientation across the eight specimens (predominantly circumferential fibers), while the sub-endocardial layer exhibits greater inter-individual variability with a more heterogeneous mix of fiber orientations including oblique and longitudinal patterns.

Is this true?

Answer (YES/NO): NO